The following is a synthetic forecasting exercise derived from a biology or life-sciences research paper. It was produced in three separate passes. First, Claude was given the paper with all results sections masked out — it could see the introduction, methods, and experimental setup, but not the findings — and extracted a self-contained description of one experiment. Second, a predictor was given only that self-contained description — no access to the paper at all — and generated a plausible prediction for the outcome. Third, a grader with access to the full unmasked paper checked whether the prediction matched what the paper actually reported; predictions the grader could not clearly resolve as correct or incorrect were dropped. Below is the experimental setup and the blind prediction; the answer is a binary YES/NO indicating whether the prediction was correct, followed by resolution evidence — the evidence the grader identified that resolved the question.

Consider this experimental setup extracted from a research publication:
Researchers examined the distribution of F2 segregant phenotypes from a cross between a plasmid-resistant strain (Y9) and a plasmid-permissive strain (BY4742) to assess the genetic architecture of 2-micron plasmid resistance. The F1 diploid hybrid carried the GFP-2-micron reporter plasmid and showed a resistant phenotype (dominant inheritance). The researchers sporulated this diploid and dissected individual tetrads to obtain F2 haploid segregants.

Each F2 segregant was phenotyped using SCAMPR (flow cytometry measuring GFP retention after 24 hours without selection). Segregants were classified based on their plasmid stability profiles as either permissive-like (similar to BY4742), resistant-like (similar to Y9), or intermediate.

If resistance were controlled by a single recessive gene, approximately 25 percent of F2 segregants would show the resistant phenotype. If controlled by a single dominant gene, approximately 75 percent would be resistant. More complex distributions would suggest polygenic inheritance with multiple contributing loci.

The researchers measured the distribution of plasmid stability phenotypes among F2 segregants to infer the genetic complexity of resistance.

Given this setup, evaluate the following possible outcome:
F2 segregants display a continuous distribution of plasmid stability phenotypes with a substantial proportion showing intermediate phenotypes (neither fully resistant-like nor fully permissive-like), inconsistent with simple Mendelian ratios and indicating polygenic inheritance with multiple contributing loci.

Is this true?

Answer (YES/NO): YES